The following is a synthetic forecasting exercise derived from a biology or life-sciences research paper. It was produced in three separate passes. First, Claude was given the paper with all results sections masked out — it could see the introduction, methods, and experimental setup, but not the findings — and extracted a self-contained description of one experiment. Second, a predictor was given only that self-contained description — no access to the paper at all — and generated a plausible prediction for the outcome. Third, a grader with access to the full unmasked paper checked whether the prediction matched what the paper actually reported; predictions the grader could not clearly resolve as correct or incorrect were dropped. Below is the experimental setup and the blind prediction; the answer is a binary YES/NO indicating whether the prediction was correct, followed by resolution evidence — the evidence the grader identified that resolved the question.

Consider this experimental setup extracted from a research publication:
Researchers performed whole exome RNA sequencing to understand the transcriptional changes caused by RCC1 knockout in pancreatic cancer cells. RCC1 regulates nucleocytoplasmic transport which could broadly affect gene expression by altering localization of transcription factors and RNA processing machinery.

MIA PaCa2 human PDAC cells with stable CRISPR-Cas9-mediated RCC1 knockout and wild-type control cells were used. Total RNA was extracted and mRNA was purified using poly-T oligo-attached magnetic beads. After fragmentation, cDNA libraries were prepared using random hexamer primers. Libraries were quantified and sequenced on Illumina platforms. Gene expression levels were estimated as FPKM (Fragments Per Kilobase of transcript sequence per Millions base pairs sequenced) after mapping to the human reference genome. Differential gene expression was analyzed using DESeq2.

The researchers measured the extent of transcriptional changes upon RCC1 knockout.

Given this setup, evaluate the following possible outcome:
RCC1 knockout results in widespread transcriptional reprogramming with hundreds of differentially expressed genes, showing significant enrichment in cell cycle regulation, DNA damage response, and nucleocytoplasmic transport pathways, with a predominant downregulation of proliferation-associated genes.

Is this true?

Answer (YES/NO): NO